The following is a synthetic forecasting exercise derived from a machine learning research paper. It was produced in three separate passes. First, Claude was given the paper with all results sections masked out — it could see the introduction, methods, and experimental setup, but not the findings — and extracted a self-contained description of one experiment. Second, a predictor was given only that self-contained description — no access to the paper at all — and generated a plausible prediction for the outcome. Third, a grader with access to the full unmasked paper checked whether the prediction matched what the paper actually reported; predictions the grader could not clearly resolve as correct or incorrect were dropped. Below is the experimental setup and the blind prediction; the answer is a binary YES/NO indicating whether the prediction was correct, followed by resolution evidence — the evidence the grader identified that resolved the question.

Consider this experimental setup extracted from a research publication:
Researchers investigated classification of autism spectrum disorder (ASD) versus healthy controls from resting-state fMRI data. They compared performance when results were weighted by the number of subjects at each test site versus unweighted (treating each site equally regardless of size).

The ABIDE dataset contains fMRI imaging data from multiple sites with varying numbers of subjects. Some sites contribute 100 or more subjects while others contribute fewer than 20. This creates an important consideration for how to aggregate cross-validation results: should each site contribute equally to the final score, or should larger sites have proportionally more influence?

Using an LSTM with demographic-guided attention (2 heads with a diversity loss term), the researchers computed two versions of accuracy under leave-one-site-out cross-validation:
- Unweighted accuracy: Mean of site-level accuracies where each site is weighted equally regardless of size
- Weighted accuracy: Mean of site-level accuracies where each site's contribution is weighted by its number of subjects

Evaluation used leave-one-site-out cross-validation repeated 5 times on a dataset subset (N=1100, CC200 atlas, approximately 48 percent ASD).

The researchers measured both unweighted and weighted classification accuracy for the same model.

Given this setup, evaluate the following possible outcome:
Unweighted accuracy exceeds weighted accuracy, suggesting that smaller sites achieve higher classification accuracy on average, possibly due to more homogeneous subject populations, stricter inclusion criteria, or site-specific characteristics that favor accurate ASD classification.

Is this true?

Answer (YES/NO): NO